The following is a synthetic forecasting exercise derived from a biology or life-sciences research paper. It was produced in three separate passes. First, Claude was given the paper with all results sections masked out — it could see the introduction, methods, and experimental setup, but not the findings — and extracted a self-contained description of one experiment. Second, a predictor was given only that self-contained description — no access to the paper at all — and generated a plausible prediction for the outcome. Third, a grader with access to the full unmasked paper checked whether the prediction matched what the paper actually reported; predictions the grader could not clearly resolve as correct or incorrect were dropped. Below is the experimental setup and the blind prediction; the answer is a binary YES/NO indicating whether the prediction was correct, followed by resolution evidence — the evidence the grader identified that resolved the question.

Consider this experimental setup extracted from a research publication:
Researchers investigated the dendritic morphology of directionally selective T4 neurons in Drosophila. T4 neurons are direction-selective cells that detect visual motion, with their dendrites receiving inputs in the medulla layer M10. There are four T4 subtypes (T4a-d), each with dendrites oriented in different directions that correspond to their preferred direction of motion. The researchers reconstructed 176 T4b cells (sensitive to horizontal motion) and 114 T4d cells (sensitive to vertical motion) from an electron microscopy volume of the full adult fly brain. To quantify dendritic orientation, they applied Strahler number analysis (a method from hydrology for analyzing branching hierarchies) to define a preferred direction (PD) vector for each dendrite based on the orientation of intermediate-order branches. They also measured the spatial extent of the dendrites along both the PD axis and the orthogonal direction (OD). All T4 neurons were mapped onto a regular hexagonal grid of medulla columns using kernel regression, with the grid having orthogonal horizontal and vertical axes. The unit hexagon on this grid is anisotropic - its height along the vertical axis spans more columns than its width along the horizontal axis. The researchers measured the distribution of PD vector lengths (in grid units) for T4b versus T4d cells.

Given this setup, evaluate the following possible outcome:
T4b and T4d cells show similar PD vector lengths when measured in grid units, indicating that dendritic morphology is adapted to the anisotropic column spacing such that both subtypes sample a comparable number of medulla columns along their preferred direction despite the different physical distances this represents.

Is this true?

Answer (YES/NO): NO